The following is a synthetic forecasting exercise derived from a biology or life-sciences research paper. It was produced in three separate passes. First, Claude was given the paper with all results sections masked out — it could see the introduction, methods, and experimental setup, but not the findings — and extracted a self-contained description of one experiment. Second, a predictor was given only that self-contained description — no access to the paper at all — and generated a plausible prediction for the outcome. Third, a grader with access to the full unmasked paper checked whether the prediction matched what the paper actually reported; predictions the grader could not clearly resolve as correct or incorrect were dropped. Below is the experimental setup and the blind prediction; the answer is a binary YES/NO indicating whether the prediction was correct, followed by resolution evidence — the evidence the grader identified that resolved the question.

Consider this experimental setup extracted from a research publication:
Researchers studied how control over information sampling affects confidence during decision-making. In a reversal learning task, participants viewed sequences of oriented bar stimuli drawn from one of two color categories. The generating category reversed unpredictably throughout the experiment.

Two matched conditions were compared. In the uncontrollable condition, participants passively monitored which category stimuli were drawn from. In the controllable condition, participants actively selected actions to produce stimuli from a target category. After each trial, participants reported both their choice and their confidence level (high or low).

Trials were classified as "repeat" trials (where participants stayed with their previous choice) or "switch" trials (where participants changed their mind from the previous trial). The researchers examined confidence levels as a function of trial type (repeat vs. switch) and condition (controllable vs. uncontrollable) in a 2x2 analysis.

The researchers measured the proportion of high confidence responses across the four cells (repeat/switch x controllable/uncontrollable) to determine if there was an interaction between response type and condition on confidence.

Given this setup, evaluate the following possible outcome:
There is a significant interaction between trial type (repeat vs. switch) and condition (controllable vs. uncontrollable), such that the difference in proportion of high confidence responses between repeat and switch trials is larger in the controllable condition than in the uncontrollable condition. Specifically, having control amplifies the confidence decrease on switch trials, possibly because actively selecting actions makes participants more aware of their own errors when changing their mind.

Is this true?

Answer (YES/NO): YES